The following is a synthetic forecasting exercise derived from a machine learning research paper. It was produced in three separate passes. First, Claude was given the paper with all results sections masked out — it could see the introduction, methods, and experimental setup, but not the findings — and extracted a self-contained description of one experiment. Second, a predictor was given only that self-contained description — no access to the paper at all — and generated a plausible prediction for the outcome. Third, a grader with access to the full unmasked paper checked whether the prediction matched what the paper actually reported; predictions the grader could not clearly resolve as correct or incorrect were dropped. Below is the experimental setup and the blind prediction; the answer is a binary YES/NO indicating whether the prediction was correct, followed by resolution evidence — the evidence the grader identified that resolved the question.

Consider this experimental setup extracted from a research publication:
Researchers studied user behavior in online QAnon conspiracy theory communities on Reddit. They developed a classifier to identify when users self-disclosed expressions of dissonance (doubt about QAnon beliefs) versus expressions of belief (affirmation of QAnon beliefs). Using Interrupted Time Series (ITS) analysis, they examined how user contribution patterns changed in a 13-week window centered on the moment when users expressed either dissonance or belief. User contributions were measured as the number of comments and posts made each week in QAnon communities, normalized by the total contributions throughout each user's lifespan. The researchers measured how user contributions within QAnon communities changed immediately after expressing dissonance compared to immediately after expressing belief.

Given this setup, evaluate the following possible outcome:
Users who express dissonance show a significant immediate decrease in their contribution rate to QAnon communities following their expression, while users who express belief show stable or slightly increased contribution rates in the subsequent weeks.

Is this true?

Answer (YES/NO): YES